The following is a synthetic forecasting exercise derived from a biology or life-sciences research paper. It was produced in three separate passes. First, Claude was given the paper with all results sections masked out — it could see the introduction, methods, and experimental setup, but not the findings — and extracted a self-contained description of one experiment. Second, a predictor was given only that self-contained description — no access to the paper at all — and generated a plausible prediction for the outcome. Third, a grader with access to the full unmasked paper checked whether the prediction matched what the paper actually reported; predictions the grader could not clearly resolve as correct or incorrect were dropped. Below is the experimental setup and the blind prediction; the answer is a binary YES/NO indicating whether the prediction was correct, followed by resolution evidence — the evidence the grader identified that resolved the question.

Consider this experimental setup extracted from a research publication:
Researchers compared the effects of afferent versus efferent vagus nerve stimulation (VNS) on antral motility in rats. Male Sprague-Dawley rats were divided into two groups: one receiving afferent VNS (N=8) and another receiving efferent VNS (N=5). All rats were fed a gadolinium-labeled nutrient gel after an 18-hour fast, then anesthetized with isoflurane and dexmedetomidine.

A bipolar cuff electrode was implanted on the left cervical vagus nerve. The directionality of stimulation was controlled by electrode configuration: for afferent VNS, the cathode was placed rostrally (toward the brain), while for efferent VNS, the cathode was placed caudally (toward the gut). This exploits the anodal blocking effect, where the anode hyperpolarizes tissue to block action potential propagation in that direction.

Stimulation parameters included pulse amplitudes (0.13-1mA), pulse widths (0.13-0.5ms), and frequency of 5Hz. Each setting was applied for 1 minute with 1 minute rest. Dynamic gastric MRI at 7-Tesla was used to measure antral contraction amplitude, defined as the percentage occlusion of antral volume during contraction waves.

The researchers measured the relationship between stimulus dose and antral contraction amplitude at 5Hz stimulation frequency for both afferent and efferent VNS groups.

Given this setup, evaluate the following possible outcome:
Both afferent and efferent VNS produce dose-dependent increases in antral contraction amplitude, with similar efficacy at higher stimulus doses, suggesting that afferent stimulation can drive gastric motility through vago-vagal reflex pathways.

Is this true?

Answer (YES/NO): NO